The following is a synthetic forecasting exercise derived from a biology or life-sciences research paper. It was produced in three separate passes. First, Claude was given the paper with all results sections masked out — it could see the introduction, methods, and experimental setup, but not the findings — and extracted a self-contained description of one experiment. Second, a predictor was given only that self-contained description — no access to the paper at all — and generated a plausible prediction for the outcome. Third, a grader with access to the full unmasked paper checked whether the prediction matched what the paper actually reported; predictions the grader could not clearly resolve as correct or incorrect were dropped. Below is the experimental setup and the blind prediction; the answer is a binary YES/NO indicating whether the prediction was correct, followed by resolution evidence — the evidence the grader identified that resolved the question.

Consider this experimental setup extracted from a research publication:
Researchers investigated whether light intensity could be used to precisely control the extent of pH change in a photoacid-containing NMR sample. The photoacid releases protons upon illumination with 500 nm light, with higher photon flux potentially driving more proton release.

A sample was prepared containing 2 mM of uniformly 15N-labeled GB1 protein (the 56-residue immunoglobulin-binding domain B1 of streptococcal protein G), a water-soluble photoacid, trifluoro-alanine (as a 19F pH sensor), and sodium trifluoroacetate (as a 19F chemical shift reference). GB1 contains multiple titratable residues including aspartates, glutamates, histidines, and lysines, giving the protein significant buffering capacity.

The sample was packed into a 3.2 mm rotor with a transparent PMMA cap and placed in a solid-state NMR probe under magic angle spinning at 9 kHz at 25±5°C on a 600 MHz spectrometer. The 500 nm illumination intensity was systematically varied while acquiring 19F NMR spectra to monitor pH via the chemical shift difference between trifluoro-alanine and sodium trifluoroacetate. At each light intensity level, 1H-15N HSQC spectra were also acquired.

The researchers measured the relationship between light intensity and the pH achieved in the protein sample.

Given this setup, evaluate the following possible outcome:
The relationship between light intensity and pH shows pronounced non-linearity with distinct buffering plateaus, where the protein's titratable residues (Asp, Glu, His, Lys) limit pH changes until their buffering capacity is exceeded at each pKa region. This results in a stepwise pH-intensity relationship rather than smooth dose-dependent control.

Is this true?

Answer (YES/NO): NO